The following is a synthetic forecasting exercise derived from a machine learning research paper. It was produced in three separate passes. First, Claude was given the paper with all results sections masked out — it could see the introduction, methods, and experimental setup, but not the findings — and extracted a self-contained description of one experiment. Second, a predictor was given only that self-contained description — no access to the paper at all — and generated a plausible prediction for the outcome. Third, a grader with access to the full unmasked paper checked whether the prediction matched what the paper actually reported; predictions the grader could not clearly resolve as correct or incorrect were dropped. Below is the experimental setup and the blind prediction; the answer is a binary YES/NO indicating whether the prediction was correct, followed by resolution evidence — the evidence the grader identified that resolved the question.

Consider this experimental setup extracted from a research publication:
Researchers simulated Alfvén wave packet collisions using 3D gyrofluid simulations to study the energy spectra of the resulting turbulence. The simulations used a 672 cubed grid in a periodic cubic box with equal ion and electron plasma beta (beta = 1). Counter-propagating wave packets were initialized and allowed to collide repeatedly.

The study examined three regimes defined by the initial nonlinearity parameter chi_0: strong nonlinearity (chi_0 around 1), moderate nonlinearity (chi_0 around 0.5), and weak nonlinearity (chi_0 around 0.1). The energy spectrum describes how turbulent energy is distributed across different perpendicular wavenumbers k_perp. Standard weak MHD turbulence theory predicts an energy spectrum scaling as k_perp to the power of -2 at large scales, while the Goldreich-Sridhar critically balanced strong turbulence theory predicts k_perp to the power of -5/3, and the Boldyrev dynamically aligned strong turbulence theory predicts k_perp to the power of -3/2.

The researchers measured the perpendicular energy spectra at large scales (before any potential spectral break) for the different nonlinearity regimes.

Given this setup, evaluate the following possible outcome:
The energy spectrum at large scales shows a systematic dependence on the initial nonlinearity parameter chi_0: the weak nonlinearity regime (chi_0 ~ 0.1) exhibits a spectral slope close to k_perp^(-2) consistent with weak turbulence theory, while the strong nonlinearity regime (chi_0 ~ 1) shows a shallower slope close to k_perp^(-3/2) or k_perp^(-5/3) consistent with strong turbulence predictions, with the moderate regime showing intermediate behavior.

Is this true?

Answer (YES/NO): NO